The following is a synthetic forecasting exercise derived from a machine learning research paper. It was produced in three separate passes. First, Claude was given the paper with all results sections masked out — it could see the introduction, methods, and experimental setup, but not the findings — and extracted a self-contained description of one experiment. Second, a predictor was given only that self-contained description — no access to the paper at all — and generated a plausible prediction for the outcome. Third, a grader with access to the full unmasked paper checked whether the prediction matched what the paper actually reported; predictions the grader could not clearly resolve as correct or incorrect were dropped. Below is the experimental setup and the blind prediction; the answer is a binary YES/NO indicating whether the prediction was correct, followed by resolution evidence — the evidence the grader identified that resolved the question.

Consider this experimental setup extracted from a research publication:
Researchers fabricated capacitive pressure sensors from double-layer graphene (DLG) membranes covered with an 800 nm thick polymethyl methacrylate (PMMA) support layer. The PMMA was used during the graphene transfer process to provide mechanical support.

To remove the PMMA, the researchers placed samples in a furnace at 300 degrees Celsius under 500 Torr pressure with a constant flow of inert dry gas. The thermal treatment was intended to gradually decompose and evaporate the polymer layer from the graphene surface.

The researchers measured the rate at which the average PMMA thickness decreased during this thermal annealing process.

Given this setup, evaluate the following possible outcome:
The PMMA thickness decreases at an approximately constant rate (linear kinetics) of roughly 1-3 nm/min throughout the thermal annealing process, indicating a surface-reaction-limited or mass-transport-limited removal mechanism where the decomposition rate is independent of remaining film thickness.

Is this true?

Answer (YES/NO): NO